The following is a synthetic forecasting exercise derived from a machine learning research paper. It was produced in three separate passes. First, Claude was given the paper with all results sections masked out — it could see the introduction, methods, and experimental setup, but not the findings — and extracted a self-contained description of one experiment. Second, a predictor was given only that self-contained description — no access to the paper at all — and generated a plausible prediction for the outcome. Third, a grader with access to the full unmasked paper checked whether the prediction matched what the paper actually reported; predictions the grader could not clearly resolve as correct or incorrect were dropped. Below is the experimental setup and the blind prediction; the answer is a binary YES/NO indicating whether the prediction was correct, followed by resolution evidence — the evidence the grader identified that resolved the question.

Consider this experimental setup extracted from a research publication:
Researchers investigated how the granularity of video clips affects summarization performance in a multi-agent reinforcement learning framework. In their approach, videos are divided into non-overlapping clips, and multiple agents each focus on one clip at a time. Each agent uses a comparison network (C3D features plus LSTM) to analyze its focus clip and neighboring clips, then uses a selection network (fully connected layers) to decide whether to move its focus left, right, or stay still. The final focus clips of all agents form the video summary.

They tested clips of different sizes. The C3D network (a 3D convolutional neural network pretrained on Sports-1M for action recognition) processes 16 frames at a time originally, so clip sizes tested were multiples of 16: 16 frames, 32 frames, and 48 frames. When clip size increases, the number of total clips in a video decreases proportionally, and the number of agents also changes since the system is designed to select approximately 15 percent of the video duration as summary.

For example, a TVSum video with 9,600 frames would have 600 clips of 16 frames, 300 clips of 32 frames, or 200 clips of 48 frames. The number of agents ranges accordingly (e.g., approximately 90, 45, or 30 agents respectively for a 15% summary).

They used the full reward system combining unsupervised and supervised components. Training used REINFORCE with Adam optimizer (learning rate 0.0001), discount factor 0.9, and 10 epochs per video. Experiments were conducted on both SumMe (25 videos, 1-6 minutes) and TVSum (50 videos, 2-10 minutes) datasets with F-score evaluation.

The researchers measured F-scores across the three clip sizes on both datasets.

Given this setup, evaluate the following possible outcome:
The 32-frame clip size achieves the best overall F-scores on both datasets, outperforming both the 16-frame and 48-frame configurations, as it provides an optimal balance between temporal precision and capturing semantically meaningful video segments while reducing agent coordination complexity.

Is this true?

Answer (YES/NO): NO